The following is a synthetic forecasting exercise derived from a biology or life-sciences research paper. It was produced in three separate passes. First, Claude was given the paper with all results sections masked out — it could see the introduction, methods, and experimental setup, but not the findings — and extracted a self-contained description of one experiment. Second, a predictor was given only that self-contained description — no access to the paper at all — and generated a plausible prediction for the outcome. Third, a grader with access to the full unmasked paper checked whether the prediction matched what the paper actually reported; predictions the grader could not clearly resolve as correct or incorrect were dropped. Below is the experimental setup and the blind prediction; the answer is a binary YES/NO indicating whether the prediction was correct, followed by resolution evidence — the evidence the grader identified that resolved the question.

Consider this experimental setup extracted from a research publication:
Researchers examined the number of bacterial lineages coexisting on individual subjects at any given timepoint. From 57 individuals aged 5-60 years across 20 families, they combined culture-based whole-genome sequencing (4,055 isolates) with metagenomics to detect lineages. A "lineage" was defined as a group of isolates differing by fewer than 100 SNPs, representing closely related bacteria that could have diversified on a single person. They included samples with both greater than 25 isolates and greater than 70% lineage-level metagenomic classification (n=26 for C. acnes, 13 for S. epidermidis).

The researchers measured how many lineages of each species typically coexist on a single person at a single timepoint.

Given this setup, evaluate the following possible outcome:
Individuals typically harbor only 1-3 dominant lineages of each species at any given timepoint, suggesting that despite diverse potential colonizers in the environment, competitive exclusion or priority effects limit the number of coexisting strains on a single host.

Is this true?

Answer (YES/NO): NO